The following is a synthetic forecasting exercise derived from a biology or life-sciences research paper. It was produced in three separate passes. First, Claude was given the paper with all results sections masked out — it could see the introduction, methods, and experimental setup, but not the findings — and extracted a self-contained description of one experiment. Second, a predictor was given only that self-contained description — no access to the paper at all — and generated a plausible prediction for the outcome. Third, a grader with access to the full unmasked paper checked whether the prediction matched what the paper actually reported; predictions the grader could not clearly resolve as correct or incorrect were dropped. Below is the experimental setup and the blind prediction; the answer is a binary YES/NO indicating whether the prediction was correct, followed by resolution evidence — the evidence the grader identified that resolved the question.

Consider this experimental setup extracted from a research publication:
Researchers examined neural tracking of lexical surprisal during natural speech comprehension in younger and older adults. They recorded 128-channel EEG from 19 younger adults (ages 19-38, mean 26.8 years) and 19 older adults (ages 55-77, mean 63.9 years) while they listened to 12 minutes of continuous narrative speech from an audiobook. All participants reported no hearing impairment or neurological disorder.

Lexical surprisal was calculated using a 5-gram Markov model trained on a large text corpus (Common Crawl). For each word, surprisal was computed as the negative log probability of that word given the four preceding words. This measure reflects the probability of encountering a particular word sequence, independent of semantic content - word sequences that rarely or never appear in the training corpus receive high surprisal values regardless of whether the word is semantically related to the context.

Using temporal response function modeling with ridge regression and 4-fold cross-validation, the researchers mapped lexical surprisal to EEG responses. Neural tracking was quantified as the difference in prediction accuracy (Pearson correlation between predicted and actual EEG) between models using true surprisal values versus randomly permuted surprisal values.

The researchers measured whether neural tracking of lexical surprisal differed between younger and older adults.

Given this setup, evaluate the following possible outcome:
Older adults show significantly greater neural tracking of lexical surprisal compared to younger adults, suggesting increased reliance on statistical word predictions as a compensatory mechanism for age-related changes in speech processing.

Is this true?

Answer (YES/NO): NO